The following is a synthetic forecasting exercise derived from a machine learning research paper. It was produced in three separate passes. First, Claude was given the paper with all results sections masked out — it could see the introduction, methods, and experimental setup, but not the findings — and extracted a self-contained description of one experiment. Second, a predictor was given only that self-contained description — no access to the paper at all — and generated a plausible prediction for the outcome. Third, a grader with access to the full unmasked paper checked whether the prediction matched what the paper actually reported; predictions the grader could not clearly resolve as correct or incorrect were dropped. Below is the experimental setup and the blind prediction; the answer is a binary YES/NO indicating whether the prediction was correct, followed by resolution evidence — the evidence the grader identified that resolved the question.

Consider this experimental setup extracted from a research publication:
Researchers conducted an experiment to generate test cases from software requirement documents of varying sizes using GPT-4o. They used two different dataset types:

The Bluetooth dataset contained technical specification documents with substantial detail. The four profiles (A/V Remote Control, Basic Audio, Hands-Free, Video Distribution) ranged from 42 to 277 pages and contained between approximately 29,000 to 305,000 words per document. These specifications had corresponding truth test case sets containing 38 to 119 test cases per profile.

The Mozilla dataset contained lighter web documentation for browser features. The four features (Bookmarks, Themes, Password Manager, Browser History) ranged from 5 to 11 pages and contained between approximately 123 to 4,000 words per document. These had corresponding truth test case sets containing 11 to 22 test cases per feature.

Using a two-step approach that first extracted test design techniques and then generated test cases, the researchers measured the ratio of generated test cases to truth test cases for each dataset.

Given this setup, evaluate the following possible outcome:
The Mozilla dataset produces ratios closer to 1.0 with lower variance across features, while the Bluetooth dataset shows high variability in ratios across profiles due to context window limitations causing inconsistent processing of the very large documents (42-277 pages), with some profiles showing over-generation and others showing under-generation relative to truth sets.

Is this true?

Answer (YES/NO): NO